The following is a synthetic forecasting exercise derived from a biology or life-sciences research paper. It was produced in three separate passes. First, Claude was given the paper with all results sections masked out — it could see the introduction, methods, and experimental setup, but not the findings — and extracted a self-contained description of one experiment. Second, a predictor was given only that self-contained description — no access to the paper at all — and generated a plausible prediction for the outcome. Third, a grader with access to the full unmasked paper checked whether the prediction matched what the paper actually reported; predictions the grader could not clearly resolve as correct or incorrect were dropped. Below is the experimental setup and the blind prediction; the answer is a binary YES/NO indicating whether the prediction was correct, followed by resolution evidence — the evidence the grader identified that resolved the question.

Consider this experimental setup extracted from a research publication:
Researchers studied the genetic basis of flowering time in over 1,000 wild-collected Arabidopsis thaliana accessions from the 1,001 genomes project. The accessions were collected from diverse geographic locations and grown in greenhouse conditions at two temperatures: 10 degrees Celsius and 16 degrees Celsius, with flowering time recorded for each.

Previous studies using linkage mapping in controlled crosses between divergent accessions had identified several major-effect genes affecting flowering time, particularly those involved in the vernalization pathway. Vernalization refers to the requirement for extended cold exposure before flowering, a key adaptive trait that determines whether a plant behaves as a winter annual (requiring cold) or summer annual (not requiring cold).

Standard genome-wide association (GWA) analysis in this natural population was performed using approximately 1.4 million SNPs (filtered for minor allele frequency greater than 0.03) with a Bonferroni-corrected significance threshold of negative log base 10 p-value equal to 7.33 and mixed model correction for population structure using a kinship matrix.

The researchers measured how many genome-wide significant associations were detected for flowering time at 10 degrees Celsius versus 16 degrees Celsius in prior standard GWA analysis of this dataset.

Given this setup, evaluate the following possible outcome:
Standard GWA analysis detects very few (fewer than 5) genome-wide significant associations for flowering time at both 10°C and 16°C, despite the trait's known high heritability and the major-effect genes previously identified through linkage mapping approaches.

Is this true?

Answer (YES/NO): NO